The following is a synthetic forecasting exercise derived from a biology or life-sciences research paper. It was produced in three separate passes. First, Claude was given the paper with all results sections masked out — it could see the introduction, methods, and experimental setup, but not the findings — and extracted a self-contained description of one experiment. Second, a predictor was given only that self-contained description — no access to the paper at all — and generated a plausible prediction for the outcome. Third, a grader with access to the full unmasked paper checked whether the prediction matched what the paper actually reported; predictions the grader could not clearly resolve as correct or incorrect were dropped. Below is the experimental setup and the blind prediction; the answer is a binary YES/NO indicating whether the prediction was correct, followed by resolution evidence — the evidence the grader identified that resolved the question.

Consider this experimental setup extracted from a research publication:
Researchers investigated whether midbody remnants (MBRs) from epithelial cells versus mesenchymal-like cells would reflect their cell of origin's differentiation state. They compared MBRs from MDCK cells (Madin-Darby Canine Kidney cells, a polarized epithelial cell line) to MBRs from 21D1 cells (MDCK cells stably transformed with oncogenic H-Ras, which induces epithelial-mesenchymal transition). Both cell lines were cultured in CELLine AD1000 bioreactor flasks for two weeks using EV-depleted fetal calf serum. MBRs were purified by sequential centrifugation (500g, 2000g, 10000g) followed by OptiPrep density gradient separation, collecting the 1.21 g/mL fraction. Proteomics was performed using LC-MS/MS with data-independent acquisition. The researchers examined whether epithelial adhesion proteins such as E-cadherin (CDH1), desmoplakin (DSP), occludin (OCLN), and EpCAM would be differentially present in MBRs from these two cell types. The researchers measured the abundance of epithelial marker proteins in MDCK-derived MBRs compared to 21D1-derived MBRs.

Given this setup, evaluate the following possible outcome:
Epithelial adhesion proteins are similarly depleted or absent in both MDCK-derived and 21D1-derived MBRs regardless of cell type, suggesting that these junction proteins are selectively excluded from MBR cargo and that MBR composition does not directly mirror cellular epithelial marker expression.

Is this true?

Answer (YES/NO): NO